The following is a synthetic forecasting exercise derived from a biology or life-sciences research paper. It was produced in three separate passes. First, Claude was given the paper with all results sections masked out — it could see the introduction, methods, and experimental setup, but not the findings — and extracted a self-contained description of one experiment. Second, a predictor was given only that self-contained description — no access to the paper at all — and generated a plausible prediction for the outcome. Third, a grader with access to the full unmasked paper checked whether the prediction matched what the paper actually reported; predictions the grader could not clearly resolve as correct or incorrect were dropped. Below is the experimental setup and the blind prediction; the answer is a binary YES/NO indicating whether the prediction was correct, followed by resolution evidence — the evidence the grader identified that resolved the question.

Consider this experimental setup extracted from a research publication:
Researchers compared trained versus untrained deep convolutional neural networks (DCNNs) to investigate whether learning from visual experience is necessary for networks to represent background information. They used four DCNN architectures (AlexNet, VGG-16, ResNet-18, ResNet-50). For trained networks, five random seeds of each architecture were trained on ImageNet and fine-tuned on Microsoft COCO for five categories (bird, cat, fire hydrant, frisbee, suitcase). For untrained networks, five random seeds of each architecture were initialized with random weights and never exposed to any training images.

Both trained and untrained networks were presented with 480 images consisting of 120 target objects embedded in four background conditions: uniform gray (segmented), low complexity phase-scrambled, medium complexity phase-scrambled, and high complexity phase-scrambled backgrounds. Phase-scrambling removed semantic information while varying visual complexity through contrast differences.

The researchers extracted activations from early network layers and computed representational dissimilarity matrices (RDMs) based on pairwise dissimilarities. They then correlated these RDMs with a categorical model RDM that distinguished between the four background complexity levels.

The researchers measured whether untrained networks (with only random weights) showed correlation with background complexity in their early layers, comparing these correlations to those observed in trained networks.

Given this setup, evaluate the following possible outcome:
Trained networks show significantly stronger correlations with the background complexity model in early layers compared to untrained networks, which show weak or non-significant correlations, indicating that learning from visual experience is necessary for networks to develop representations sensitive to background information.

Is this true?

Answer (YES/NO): YES